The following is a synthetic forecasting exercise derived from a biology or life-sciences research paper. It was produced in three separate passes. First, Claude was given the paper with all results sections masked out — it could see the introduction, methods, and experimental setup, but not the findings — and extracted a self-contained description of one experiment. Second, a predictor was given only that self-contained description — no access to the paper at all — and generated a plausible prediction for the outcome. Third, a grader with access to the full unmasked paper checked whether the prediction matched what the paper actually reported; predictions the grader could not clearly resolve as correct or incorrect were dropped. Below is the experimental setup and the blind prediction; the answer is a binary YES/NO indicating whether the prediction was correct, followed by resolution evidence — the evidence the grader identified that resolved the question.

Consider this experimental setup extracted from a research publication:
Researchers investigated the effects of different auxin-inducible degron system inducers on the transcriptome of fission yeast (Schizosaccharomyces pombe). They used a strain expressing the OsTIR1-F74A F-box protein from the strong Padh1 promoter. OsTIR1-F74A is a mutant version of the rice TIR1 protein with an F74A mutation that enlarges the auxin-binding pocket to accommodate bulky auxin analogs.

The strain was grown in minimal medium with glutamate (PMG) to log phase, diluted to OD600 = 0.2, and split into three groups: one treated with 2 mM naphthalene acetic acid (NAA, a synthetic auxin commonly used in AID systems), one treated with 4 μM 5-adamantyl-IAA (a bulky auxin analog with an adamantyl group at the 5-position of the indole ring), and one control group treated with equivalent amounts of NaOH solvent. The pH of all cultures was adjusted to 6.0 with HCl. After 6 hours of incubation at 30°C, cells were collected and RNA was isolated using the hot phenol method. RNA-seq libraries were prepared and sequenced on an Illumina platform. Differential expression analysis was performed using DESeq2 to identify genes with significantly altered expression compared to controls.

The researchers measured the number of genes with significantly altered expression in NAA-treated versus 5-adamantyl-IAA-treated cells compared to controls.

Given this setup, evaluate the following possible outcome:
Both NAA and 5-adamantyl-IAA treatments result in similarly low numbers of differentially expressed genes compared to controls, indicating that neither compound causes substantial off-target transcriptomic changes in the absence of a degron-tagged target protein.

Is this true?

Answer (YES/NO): NO